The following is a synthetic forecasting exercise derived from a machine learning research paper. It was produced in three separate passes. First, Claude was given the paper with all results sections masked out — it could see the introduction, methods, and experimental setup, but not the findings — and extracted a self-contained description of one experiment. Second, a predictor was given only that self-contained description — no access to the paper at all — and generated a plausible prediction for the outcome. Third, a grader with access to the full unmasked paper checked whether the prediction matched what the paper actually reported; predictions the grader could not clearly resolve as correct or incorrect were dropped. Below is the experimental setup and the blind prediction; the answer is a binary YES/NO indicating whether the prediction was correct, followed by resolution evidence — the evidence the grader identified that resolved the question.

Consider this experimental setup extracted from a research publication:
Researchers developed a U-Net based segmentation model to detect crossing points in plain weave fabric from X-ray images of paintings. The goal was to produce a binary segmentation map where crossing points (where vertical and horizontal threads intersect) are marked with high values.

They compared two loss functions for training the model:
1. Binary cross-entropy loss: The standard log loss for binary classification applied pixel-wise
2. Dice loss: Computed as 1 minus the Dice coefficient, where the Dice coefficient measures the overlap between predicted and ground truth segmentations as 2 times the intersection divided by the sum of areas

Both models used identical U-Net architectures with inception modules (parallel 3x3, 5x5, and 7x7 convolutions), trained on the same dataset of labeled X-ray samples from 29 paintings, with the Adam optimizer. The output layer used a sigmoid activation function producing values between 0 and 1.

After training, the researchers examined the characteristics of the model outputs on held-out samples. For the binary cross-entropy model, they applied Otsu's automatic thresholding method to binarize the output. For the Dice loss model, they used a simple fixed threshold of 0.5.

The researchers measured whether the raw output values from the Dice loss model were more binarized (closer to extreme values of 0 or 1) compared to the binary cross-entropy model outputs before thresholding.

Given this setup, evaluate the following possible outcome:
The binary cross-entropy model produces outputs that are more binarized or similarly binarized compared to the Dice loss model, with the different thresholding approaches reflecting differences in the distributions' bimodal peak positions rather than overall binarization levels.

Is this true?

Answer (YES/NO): NO